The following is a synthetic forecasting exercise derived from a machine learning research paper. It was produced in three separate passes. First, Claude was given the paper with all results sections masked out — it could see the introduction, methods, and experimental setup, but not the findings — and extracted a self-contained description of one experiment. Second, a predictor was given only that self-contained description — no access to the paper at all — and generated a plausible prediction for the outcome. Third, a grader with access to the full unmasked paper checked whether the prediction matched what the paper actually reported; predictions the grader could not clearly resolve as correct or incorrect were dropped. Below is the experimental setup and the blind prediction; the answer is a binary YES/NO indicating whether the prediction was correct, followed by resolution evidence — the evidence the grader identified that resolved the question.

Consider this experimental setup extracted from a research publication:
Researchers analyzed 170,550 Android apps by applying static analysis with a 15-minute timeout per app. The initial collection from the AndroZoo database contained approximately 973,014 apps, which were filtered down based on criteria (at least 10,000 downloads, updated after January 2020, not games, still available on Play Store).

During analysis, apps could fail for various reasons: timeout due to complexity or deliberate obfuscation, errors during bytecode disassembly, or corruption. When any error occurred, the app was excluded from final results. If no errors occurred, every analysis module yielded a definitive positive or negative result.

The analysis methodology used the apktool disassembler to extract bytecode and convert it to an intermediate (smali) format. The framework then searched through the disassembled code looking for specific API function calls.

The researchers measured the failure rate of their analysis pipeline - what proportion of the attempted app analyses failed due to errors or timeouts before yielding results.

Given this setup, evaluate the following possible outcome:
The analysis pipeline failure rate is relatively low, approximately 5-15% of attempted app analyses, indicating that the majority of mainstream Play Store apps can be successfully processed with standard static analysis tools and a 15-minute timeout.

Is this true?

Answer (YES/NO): NO